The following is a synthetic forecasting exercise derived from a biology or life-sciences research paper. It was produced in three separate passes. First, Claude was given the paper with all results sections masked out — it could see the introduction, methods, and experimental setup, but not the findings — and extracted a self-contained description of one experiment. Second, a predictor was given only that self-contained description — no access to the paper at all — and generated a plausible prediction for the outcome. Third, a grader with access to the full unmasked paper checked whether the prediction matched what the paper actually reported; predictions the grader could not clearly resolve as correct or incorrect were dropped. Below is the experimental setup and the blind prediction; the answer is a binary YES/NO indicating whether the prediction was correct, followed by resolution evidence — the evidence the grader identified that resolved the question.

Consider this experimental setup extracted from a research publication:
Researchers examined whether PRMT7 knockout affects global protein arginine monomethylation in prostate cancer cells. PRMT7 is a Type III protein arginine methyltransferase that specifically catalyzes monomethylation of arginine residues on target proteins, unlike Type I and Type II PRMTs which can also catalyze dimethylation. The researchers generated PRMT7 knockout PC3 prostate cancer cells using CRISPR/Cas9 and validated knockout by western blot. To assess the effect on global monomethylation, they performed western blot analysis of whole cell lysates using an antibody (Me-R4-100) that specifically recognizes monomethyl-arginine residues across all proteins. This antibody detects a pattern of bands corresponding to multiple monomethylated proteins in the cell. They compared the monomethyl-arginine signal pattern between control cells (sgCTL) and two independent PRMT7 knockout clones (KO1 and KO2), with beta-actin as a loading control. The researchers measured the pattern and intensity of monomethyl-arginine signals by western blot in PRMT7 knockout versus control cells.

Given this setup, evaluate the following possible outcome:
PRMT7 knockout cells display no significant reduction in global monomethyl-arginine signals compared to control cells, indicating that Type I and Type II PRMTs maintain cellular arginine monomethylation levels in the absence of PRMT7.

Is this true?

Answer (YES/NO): NO